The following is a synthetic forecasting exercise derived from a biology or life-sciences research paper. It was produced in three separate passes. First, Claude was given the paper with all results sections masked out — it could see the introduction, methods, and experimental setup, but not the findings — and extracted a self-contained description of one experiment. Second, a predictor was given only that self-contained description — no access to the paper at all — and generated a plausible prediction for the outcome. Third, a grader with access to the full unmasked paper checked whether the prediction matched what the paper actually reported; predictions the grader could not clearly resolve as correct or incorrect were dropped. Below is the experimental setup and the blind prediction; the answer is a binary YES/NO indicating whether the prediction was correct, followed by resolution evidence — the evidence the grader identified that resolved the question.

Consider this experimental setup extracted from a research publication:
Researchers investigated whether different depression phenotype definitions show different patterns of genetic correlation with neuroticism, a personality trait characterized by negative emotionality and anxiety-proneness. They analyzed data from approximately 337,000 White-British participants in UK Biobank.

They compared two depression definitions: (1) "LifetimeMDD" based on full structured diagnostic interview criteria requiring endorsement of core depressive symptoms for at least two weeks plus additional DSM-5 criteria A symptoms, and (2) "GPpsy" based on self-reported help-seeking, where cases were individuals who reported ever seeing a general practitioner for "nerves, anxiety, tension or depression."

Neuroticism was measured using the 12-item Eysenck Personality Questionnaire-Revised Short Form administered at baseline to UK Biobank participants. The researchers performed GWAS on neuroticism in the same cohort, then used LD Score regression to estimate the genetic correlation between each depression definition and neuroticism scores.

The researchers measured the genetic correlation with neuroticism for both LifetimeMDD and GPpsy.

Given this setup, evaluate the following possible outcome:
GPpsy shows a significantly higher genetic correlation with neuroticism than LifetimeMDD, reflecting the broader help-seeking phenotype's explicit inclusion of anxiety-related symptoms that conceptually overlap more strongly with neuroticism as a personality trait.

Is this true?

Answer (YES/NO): NO